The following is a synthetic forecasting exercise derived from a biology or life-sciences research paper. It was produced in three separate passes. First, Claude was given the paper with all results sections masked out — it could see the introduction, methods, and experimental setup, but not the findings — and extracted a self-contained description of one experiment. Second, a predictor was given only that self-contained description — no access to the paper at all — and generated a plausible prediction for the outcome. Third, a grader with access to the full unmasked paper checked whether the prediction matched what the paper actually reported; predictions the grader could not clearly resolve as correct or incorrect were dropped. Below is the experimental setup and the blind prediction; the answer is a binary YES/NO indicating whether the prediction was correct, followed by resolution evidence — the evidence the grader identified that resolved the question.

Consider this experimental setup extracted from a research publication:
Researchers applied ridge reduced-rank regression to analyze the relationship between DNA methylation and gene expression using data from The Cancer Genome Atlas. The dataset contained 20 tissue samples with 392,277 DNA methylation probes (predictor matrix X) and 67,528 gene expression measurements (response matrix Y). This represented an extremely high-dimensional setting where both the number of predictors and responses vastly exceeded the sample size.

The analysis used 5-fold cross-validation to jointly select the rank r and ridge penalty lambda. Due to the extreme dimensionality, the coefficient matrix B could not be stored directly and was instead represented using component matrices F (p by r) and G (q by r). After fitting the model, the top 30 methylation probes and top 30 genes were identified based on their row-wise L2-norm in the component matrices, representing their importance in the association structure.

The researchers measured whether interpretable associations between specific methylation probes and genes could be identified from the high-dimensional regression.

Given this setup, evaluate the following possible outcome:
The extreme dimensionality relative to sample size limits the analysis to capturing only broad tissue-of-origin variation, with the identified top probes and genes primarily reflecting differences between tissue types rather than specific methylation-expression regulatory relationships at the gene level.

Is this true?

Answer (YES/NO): NO